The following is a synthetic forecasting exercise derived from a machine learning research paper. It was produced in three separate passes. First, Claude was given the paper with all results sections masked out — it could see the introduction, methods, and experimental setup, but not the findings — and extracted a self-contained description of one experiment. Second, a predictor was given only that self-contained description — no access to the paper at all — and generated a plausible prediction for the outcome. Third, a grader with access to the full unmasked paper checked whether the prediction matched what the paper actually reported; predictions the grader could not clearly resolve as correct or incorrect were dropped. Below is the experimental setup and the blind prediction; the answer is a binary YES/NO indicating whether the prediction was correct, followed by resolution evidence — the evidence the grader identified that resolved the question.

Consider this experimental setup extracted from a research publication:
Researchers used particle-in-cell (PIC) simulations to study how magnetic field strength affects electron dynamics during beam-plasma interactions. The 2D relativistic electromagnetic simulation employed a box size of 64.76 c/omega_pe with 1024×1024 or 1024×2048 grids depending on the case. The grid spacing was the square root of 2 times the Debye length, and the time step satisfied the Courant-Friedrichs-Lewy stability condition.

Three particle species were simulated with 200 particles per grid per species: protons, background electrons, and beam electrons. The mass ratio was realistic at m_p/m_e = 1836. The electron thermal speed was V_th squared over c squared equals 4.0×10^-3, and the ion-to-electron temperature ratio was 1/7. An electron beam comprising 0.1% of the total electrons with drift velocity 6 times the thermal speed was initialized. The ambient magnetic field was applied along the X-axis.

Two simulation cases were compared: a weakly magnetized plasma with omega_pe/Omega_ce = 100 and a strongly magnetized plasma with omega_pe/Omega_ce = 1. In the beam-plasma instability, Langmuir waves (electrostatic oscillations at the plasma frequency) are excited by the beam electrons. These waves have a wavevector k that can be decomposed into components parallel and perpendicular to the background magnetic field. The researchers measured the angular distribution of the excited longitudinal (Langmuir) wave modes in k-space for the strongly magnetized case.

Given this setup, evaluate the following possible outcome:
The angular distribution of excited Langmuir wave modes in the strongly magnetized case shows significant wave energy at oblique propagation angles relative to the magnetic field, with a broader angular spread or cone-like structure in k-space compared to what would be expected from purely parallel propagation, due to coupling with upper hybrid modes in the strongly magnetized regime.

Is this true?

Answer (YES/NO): NO